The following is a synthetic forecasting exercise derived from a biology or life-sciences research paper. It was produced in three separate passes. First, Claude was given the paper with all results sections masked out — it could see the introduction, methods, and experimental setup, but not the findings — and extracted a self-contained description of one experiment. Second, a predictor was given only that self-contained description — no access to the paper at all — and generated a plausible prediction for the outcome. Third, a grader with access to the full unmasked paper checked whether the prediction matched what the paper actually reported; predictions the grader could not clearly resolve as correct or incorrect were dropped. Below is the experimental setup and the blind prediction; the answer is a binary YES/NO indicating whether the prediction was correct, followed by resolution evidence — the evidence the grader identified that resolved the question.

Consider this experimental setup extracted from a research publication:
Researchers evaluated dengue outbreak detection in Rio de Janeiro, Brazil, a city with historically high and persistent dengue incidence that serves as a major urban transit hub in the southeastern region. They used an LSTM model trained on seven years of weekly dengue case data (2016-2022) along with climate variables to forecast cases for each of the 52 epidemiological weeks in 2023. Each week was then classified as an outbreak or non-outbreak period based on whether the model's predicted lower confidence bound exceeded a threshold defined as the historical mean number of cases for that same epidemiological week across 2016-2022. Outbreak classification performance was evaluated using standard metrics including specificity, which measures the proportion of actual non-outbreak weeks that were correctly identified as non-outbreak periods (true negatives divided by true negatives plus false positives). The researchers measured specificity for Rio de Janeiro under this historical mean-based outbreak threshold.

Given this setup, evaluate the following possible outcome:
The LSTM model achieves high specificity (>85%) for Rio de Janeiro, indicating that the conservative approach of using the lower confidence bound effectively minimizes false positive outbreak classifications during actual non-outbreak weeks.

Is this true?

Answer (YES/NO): NO